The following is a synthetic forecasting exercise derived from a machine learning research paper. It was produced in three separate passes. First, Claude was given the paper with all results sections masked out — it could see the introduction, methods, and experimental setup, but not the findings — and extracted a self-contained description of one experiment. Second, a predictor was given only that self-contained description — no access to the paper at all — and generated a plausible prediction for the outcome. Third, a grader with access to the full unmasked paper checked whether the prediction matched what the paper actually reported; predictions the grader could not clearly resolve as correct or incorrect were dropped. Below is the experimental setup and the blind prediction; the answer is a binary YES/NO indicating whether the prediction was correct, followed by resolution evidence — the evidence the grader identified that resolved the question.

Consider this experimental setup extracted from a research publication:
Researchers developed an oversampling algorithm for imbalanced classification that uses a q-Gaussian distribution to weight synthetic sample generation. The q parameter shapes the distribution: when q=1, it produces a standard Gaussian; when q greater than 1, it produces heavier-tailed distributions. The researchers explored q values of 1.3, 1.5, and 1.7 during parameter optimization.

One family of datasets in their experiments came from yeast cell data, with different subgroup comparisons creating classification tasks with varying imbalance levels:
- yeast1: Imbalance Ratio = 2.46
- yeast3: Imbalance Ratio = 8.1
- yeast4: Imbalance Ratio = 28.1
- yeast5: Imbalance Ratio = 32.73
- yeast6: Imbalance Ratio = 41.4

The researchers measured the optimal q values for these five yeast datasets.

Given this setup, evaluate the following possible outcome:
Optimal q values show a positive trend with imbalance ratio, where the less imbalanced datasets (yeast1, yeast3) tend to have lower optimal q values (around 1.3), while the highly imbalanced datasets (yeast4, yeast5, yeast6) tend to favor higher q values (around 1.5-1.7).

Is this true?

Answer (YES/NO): NO